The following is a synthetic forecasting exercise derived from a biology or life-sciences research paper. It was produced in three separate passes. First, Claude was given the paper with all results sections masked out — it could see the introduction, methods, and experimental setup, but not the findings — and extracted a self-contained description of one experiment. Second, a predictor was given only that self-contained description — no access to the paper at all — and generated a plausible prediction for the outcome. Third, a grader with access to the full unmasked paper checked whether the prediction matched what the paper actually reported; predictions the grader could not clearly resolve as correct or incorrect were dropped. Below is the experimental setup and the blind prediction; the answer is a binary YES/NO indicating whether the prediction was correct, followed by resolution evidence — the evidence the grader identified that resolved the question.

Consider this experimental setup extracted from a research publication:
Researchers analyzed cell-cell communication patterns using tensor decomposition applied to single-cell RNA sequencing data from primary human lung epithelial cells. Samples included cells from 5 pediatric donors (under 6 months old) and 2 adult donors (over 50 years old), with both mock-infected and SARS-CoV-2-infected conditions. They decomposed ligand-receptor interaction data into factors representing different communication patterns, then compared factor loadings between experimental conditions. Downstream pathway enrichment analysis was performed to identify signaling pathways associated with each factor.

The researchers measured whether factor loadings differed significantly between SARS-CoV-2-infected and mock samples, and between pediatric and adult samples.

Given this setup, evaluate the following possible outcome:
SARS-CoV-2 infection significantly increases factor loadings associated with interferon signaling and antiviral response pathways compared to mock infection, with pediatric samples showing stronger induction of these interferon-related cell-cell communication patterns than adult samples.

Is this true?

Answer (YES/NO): NO